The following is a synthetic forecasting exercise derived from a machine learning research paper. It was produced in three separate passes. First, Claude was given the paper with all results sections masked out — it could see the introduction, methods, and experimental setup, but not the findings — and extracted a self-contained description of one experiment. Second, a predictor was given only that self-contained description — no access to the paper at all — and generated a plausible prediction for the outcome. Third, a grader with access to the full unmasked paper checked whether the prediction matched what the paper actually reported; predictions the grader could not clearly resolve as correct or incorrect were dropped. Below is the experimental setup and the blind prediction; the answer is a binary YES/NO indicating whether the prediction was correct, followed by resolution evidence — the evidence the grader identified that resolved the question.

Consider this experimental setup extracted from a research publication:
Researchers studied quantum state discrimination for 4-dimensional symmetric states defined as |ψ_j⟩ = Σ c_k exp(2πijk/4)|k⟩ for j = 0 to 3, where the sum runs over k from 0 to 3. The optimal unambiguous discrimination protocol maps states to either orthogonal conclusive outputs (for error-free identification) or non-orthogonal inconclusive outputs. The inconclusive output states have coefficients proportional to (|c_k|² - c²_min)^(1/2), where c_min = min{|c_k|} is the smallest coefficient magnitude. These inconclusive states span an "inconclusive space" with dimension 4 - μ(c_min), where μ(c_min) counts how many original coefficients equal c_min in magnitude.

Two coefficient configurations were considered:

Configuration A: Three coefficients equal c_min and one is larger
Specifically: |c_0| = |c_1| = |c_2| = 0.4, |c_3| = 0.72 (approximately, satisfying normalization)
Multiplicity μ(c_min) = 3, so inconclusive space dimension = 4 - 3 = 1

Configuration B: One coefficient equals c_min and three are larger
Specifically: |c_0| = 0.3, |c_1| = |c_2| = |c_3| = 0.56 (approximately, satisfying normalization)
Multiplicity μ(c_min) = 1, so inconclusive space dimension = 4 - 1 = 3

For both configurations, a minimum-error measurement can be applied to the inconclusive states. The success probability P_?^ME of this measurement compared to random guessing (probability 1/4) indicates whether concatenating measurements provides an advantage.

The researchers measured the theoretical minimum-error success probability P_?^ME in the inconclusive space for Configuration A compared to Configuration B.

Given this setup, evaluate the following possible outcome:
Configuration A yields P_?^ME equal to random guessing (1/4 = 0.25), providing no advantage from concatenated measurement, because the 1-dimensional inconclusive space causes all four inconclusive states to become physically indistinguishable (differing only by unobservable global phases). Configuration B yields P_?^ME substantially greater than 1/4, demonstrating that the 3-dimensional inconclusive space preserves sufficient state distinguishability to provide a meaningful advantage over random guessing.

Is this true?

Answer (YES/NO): YES